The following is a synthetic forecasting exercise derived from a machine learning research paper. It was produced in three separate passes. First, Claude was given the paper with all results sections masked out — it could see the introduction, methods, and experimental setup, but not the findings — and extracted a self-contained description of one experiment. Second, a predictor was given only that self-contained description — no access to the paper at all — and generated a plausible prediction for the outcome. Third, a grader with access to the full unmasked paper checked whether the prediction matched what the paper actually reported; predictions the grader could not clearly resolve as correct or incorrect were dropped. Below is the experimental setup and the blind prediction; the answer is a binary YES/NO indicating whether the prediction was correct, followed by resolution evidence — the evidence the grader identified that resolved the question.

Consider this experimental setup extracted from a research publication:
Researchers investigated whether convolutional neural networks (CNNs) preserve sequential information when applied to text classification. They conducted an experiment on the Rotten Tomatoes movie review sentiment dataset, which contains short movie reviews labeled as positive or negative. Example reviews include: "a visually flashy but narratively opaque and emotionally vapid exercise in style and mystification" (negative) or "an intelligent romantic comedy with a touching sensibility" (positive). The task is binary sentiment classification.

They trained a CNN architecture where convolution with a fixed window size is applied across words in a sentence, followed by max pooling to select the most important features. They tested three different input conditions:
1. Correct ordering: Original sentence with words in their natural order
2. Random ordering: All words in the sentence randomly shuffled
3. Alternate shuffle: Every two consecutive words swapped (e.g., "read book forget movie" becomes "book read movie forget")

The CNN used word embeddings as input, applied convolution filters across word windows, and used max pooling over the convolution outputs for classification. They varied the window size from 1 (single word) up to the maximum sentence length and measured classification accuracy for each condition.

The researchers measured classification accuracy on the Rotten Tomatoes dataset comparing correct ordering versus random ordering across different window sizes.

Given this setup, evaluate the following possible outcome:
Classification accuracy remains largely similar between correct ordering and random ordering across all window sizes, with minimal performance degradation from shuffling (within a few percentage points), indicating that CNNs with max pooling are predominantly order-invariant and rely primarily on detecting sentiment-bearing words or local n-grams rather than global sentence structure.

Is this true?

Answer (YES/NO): YES